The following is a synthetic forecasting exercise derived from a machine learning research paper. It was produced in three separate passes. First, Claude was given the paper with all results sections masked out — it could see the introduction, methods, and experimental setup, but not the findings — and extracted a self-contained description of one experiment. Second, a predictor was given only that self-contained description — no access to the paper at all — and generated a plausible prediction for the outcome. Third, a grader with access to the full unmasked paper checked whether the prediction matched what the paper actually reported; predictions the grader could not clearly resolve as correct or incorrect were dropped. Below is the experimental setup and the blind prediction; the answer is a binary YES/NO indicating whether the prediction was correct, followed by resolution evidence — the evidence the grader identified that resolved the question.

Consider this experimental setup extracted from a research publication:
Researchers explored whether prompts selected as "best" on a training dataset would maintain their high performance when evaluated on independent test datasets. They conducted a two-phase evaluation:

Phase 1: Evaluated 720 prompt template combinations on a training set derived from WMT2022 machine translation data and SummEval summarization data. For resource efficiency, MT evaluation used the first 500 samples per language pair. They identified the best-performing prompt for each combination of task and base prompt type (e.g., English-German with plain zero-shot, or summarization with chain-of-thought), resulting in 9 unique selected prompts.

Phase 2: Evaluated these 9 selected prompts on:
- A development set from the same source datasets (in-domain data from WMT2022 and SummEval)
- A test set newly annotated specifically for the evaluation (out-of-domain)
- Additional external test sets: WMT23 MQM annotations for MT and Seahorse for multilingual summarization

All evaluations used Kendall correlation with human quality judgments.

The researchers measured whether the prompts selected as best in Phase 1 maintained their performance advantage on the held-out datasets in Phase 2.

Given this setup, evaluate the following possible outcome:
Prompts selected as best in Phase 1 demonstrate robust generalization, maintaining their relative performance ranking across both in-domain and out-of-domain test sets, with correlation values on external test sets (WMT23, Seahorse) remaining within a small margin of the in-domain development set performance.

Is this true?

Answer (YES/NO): NO